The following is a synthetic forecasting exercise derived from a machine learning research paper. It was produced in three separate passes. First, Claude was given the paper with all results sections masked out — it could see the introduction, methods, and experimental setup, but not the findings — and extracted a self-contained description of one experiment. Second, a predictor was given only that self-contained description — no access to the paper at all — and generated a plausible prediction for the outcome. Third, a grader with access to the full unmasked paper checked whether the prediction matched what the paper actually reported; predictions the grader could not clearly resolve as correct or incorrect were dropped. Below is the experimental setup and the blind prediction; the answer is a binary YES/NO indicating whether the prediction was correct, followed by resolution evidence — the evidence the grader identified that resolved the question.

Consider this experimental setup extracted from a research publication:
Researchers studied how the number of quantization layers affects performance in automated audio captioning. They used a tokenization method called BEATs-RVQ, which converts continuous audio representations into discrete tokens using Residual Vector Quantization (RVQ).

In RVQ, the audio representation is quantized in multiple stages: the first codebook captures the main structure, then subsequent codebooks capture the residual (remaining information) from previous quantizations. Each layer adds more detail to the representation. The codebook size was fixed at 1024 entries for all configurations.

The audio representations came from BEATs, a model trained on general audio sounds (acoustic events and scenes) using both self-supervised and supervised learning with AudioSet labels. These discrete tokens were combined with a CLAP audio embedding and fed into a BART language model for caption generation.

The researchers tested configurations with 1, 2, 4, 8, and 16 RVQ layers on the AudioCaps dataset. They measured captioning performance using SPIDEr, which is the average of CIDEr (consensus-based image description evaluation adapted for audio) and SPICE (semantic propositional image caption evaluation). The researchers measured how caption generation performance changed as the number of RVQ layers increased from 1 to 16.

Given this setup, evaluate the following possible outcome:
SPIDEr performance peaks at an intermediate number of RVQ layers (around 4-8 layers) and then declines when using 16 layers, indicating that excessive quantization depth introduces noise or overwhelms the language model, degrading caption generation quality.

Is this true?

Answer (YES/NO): NO